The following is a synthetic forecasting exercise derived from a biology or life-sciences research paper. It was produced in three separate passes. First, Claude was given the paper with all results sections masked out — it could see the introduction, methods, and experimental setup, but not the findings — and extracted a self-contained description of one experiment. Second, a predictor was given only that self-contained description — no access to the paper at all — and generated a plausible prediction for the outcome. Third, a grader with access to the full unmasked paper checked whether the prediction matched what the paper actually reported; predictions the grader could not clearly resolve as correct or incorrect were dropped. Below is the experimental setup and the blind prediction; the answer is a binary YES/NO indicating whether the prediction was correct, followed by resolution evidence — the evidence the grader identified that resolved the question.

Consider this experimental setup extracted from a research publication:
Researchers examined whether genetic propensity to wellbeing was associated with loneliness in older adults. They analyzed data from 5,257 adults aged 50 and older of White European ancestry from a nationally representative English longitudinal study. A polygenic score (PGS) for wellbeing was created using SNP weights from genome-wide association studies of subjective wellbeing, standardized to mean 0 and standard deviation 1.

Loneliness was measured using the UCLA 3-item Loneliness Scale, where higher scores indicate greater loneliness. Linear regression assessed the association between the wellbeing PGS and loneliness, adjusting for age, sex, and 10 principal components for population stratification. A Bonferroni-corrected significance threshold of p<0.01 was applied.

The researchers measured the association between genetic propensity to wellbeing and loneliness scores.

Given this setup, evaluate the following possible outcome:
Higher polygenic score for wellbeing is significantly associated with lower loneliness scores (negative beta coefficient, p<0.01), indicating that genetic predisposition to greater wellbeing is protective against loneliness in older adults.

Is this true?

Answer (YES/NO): YES